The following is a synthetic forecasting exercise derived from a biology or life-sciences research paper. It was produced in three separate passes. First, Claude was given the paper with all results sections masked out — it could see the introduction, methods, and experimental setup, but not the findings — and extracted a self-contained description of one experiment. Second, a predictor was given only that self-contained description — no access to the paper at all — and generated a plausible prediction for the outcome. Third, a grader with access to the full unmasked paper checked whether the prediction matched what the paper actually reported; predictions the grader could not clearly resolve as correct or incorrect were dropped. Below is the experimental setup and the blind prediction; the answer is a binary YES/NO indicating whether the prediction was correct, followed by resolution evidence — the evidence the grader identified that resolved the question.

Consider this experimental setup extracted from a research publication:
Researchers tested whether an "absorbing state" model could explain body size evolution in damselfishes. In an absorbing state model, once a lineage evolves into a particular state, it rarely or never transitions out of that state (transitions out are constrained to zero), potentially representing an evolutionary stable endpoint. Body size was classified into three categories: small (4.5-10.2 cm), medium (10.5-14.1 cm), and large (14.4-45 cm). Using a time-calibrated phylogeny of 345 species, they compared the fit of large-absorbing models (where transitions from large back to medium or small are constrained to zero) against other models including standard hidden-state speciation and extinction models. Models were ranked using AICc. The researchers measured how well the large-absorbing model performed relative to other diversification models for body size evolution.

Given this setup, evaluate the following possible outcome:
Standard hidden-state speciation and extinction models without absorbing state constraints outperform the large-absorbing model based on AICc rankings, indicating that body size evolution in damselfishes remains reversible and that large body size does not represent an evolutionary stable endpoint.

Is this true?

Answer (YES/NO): NO